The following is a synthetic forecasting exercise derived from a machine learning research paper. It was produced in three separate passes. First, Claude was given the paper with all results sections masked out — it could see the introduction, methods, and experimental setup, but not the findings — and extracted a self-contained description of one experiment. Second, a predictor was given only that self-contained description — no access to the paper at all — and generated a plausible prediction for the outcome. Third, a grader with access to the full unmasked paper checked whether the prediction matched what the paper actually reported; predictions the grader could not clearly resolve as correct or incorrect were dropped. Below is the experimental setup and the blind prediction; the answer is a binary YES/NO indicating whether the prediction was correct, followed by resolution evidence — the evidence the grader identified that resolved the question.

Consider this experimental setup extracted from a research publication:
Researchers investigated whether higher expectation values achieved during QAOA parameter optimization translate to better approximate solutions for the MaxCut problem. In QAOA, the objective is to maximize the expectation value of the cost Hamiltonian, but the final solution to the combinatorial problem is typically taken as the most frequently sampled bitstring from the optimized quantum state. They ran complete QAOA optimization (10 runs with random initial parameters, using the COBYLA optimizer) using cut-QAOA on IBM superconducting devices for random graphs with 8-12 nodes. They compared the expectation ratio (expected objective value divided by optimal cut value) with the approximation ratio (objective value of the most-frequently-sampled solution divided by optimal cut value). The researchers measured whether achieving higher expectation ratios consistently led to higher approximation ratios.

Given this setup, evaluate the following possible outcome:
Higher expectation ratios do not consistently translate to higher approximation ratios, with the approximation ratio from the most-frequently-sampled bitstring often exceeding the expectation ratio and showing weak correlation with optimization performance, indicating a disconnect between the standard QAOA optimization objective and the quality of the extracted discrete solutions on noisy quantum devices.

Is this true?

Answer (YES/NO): NO